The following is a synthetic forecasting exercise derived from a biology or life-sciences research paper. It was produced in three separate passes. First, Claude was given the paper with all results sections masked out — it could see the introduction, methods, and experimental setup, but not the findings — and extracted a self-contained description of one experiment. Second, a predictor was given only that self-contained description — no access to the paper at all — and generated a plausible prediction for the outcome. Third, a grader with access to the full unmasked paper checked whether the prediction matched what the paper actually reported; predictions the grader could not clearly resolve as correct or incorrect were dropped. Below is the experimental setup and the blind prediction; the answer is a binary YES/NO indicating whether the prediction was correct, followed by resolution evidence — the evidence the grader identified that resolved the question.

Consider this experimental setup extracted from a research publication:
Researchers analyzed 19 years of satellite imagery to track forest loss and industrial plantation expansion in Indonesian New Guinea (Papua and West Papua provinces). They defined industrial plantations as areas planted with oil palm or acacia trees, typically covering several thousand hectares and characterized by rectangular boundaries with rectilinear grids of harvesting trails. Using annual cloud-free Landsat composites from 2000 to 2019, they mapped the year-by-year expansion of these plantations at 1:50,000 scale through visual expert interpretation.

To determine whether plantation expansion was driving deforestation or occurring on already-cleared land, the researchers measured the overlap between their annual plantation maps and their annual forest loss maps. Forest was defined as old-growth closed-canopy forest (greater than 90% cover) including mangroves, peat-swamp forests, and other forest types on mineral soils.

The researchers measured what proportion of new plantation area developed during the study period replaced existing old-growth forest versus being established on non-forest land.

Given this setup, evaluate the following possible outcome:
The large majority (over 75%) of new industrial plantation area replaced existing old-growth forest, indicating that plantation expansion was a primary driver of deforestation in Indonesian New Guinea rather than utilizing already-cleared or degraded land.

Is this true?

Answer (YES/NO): YES